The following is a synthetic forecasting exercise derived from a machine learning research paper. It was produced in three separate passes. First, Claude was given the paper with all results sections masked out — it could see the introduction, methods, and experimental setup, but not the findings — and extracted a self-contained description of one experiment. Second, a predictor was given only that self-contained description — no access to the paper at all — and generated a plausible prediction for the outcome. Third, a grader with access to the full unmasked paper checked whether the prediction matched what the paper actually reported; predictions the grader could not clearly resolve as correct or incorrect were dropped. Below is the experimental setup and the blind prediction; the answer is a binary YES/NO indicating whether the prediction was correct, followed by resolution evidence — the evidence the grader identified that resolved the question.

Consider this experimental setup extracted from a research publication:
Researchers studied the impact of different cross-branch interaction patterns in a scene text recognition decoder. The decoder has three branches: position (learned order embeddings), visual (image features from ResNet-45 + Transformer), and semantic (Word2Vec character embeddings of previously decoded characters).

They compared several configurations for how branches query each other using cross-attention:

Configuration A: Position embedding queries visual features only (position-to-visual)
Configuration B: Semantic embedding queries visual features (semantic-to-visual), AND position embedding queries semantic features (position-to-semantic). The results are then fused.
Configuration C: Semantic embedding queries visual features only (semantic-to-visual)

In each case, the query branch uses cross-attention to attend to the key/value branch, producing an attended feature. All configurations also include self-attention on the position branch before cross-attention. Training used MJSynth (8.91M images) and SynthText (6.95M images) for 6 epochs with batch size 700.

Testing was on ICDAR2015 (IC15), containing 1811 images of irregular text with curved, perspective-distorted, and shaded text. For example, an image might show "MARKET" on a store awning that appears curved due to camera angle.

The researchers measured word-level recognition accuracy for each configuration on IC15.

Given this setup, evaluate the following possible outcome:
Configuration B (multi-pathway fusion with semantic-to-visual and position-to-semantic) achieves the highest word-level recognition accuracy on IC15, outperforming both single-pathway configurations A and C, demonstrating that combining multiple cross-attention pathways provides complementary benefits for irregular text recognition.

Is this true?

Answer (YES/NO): YES